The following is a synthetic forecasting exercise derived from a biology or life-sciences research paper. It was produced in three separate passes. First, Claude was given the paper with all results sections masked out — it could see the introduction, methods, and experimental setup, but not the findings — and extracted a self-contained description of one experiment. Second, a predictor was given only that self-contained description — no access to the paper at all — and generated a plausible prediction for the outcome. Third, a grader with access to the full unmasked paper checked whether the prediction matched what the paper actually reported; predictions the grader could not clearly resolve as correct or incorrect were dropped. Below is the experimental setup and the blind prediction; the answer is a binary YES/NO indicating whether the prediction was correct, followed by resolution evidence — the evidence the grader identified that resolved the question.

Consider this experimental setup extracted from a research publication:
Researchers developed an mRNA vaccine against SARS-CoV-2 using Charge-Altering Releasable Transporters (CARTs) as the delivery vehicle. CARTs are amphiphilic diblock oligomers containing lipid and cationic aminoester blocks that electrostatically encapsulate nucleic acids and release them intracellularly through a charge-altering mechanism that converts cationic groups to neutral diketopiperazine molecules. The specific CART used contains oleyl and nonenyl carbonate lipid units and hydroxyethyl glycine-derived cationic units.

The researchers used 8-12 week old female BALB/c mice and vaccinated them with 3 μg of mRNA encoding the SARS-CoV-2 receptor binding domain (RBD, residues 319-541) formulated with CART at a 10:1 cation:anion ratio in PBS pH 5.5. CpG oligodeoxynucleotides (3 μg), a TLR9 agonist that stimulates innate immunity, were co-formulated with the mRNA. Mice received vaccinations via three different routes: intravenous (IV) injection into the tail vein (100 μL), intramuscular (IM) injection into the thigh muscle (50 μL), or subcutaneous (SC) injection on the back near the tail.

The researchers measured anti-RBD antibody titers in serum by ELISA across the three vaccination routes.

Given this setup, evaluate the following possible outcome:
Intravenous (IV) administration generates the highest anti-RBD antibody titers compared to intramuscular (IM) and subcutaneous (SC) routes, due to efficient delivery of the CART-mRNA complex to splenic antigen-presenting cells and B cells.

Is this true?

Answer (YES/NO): YES